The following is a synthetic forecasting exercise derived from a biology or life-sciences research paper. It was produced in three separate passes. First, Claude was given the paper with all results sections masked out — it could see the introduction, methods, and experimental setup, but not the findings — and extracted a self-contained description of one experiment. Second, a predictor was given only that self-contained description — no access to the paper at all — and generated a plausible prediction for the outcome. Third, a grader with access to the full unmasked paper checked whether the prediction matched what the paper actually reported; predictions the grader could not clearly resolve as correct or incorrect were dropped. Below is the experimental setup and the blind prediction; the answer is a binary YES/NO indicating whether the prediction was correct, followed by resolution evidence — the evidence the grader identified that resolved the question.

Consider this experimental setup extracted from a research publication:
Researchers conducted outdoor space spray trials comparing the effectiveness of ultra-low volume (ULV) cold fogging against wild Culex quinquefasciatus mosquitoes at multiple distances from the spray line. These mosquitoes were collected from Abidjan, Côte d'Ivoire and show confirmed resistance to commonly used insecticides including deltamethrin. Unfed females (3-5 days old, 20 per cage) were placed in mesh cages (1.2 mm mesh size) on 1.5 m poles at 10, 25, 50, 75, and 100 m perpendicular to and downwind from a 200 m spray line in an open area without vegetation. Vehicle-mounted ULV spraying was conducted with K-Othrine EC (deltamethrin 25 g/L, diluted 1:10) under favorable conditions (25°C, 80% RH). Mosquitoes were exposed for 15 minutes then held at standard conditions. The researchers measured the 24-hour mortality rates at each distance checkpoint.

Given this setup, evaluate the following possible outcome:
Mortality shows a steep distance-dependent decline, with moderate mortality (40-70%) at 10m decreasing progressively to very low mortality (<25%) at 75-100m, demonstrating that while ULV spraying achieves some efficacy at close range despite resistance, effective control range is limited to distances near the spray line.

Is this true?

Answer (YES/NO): NO